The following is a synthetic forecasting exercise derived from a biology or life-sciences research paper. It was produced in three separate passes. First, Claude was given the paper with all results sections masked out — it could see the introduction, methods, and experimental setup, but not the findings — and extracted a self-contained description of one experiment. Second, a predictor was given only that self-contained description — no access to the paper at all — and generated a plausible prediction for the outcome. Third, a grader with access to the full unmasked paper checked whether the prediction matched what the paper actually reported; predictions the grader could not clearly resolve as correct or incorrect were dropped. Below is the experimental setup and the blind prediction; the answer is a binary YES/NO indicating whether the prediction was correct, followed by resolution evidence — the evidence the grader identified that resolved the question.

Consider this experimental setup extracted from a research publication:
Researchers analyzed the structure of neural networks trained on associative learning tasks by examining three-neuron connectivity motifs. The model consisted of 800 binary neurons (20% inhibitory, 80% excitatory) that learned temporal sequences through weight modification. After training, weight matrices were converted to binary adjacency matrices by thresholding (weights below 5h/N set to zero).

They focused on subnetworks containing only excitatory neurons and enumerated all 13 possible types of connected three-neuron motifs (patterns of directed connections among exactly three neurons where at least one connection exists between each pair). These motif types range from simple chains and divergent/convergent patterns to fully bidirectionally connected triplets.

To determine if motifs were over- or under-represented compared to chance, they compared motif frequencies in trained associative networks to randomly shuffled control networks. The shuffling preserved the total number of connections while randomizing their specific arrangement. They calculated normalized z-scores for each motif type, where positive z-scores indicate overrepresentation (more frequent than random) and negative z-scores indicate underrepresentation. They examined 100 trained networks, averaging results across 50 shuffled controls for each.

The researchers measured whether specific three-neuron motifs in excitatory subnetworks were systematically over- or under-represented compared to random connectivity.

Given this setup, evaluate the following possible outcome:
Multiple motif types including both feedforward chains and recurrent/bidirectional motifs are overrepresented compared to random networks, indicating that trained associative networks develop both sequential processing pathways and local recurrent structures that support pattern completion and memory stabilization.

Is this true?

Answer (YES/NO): NO